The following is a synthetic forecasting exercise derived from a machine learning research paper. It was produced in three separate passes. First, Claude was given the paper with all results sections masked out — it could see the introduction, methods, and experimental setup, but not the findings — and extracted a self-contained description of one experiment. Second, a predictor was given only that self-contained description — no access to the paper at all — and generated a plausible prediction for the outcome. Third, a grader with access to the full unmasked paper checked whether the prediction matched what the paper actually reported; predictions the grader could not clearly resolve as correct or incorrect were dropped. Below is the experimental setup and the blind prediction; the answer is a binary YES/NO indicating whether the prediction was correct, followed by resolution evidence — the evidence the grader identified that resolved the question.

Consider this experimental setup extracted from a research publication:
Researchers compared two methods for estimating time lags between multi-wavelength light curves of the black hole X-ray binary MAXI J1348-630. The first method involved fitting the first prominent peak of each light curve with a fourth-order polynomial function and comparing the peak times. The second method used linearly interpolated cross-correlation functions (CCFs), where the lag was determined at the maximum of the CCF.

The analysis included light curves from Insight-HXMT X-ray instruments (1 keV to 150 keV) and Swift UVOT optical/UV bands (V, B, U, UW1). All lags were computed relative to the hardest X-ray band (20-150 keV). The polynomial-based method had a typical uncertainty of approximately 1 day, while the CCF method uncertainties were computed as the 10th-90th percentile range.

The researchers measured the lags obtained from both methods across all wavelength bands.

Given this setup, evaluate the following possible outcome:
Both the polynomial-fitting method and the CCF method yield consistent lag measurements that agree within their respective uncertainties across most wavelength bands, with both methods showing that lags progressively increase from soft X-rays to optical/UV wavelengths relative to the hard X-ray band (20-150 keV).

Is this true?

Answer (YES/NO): NO